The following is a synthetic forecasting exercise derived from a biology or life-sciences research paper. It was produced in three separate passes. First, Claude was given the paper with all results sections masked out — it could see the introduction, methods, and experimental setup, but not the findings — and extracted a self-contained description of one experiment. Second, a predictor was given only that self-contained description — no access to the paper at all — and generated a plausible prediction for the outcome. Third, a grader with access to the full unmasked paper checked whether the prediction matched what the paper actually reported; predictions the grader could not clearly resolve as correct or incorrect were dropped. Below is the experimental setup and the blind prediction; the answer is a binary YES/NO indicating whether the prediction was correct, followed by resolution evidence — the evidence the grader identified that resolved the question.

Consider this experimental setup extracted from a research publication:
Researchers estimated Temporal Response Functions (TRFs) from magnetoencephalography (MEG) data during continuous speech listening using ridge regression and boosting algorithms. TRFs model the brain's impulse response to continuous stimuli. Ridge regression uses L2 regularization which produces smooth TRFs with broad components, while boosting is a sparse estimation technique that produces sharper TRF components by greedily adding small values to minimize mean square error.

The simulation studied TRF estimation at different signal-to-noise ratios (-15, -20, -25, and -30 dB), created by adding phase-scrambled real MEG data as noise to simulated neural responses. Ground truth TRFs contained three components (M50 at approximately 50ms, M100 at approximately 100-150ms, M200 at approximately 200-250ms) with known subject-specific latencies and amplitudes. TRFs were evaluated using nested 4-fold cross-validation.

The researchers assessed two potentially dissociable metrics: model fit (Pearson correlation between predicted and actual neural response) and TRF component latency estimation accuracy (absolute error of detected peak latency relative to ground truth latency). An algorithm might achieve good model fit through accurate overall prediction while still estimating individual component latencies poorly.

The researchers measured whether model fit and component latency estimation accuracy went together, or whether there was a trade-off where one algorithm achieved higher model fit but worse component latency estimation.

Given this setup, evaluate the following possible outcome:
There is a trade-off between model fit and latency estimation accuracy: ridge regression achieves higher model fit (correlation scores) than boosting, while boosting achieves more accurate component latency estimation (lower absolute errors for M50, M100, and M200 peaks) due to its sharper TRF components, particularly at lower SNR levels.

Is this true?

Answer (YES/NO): NO